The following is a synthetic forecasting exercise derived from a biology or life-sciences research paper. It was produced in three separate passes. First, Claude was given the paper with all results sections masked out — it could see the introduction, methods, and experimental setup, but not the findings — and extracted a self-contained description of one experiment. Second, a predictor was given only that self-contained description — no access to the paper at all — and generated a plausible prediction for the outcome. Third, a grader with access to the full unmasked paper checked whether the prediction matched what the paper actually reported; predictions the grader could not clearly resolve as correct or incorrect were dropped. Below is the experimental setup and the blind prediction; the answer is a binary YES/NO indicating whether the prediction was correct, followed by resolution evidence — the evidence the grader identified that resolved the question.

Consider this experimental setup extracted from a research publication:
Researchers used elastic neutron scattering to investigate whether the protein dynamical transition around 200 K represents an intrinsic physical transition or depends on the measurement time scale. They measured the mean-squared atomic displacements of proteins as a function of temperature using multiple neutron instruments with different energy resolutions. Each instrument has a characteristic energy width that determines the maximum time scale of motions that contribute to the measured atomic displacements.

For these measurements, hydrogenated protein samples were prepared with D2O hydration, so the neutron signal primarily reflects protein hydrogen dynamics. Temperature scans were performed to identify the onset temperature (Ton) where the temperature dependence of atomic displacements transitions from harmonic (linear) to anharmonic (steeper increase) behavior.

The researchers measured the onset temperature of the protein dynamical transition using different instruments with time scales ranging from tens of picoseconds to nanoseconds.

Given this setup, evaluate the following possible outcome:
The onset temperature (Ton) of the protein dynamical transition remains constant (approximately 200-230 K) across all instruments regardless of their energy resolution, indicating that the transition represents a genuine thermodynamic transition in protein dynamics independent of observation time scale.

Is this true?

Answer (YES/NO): YES